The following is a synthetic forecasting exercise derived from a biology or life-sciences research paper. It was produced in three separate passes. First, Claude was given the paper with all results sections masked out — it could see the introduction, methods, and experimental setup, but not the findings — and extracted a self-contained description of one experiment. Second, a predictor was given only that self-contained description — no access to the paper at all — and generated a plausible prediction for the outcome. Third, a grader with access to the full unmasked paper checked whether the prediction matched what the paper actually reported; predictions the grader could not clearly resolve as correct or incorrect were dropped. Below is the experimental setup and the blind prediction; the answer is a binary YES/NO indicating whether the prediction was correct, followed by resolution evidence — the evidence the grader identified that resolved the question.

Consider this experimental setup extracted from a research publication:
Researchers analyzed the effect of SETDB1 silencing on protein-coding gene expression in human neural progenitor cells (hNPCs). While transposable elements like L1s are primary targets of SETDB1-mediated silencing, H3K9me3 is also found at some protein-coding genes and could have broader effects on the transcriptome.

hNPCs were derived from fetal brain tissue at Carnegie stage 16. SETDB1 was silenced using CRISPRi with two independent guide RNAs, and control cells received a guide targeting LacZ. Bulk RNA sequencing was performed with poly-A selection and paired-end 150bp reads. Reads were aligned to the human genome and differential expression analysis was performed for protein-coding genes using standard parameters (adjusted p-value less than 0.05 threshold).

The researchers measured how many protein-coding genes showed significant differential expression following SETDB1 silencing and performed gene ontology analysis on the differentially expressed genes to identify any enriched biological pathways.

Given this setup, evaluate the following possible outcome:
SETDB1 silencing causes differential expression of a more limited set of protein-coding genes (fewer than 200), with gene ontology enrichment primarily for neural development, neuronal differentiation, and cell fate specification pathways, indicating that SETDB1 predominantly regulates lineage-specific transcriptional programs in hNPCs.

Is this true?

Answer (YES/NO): NO